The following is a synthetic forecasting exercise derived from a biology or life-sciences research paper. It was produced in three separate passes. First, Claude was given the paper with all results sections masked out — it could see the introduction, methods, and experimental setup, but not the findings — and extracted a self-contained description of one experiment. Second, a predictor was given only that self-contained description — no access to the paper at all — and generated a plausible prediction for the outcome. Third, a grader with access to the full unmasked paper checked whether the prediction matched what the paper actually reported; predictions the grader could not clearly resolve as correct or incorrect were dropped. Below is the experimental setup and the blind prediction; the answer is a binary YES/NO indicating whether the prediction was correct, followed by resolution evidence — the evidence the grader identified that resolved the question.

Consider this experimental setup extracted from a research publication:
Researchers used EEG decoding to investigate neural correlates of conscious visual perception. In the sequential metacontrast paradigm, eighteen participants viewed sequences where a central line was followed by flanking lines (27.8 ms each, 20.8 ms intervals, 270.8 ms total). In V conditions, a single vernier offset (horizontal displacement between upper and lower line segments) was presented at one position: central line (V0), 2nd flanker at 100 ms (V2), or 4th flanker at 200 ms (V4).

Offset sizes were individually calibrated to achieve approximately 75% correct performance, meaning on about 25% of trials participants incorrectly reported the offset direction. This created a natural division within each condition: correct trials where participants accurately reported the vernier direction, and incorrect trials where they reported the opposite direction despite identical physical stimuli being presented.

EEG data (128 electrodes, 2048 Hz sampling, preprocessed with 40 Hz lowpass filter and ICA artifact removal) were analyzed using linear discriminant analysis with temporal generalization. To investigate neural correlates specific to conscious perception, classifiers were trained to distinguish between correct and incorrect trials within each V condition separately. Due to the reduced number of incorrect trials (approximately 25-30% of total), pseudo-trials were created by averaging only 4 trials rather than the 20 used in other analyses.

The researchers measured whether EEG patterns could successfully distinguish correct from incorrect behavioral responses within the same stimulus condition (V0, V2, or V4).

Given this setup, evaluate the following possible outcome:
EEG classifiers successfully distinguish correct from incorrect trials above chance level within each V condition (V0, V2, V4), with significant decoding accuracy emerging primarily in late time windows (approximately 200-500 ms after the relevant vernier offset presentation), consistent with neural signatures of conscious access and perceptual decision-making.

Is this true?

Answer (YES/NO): YES